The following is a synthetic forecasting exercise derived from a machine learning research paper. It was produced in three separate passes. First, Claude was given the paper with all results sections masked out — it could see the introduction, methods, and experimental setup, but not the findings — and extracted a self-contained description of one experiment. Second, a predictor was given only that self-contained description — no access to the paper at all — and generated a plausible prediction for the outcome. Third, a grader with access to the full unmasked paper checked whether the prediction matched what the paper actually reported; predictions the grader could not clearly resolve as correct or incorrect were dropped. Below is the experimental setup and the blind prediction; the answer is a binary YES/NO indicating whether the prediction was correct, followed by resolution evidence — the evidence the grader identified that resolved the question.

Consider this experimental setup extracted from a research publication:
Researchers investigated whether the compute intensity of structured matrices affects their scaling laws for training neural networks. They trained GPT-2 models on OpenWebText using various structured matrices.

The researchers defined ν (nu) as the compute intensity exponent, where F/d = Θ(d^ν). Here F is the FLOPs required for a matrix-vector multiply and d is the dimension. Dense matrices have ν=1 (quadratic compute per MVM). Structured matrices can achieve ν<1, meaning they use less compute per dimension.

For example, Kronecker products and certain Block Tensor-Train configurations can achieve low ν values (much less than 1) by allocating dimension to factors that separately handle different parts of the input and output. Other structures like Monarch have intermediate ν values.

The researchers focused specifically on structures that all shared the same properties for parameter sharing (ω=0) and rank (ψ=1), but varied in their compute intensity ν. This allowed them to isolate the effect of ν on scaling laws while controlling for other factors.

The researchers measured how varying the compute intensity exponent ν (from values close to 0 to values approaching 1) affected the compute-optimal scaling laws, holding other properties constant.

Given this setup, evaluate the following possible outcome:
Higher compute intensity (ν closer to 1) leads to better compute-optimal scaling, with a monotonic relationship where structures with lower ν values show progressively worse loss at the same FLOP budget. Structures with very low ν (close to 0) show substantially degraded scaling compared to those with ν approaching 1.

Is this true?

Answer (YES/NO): NO